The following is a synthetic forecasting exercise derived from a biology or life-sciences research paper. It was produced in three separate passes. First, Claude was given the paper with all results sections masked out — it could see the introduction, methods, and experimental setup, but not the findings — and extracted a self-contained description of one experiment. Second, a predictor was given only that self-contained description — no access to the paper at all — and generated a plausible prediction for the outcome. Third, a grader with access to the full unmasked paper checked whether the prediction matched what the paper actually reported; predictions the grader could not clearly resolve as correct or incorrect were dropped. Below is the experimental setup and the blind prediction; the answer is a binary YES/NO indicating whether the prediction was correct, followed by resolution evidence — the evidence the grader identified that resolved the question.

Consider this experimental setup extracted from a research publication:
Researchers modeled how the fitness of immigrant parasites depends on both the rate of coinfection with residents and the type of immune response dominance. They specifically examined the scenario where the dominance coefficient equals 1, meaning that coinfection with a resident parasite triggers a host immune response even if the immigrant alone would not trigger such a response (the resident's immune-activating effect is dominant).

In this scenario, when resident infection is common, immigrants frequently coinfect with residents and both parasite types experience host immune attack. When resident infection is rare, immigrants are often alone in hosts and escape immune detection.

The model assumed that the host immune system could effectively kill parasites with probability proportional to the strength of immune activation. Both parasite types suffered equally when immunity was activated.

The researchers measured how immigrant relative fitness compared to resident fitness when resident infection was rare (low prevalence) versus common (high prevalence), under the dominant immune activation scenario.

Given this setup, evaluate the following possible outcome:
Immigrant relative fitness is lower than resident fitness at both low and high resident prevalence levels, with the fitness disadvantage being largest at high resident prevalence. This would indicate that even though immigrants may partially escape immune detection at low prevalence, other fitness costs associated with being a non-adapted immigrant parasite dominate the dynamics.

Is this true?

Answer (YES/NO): NO